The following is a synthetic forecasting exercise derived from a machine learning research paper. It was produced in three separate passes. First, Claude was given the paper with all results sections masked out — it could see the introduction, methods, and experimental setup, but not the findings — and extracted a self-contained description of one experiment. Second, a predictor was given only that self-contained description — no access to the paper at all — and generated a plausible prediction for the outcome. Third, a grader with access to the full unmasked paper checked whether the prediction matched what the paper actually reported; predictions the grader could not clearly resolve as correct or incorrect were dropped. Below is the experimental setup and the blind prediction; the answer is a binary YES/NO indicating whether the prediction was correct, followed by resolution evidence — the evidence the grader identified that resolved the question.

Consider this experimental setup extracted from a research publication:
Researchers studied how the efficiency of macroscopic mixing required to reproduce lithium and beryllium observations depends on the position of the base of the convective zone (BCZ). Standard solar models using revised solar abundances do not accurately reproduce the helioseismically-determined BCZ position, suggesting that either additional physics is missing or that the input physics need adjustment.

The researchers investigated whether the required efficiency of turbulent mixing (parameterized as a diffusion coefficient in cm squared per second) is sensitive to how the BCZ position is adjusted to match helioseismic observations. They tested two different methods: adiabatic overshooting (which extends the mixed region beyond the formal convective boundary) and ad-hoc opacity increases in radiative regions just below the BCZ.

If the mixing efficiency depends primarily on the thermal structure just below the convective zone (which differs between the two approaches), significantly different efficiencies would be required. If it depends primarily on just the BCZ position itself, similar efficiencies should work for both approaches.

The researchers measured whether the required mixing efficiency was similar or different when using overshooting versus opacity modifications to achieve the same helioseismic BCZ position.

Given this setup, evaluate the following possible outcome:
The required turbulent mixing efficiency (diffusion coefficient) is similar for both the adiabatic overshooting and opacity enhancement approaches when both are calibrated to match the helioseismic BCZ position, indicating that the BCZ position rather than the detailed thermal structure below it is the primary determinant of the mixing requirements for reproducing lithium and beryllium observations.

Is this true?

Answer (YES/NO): NO